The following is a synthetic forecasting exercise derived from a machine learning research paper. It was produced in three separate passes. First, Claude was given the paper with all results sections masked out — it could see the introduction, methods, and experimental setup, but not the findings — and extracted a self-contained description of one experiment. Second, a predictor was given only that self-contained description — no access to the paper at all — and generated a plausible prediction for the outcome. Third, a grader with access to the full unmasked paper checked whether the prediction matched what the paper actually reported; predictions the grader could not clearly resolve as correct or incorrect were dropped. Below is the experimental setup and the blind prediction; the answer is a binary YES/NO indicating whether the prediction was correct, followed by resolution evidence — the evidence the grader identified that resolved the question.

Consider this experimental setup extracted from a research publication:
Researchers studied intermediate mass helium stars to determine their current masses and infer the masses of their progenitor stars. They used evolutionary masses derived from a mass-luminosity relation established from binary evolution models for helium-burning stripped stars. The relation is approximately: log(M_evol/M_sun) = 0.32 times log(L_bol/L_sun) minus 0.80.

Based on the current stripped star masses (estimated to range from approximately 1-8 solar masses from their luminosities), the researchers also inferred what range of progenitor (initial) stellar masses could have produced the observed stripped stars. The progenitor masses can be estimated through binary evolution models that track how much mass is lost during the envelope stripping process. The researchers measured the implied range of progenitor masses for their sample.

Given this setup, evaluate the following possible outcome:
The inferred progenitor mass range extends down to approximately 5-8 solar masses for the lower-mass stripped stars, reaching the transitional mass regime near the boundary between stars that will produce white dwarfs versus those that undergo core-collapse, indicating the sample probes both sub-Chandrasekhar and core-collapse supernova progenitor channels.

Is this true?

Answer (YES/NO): NO